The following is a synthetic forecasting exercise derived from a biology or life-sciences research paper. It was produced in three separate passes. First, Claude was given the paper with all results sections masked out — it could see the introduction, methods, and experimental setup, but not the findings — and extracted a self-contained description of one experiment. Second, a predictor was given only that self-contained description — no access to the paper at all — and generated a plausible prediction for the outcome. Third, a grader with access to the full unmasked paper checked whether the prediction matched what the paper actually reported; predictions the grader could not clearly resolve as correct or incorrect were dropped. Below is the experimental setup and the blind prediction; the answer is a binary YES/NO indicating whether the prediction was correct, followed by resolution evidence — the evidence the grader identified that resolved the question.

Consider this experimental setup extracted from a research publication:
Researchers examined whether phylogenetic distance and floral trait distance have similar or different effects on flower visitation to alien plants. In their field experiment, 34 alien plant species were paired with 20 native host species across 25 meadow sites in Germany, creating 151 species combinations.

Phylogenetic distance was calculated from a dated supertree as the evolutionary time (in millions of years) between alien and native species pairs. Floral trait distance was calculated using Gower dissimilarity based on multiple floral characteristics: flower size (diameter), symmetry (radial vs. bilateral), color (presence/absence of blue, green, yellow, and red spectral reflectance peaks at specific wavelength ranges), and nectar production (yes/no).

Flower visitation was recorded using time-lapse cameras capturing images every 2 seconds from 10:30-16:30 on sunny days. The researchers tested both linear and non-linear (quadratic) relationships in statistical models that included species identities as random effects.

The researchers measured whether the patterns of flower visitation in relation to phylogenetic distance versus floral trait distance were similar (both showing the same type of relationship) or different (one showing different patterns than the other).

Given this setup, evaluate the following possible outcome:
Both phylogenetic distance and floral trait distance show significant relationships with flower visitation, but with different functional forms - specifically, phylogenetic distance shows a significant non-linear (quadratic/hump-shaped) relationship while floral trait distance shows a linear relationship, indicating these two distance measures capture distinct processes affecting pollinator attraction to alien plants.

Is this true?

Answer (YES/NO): NO